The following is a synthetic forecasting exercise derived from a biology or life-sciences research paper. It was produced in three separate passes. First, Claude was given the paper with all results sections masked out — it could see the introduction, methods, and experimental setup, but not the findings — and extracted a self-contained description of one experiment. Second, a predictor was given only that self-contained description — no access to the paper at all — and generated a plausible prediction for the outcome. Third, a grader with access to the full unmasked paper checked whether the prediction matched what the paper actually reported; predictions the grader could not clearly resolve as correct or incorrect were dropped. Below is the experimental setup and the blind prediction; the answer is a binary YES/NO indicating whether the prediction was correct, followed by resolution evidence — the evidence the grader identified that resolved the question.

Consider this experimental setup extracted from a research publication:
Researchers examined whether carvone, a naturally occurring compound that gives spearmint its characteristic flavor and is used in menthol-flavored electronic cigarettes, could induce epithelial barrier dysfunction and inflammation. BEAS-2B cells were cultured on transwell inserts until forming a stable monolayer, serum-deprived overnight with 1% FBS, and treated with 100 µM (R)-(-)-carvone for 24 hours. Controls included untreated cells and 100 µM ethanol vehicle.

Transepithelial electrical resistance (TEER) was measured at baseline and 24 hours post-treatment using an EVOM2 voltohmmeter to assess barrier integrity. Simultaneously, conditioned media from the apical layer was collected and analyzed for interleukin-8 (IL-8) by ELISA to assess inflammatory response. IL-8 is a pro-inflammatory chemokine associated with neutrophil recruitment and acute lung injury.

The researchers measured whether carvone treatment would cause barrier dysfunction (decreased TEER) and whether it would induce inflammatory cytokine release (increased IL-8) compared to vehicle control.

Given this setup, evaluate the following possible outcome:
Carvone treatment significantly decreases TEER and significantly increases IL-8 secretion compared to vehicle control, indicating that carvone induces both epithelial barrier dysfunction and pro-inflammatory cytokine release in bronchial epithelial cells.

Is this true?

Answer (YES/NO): NO